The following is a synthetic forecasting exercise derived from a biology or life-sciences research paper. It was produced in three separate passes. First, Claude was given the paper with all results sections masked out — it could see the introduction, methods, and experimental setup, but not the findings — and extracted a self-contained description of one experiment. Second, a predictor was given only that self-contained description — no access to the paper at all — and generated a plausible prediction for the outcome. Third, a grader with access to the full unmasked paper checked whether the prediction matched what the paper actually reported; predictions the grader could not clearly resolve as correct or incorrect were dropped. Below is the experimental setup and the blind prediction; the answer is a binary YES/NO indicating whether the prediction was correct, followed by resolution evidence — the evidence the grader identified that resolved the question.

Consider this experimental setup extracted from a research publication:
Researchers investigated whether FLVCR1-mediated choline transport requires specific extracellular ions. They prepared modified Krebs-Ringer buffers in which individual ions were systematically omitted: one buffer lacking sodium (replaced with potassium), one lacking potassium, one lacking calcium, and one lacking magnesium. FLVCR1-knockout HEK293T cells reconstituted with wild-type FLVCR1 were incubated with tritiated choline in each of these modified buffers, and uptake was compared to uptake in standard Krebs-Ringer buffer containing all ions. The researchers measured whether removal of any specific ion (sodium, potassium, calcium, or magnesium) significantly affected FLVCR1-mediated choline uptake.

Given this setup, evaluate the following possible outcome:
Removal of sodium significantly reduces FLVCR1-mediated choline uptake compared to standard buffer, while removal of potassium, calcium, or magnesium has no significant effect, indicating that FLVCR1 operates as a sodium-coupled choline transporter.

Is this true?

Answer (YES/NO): NO